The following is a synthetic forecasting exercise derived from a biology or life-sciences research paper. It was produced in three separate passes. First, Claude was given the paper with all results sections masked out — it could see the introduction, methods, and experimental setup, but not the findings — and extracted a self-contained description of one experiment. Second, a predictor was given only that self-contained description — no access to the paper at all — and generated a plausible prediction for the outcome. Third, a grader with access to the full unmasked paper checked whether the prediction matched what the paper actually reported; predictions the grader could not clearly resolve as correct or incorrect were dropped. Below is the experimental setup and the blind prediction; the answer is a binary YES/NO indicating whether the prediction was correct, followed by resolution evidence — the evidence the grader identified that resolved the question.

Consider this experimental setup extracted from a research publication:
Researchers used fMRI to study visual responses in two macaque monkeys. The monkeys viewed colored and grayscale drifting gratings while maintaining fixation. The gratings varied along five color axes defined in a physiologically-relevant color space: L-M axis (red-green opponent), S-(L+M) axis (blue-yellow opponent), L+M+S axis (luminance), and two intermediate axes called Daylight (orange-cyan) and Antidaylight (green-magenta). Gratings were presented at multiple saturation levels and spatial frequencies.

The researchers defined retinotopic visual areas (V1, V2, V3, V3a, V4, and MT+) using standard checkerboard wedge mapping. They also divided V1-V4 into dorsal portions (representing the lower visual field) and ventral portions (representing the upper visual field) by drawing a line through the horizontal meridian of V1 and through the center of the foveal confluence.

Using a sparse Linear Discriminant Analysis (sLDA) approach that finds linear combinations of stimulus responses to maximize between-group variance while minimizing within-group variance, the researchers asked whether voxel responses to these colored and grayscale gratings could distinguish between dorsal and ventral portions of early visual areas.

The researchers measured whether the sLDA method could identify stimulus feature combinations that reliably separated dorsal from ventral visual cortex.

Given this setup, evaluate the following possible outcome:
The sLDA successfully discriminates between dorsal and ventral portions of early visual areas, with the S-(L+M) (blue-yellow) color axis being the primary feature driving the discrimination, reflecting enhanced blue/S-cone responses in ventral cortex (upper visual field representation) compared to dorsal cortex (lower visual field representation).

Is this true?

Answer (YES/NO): NO